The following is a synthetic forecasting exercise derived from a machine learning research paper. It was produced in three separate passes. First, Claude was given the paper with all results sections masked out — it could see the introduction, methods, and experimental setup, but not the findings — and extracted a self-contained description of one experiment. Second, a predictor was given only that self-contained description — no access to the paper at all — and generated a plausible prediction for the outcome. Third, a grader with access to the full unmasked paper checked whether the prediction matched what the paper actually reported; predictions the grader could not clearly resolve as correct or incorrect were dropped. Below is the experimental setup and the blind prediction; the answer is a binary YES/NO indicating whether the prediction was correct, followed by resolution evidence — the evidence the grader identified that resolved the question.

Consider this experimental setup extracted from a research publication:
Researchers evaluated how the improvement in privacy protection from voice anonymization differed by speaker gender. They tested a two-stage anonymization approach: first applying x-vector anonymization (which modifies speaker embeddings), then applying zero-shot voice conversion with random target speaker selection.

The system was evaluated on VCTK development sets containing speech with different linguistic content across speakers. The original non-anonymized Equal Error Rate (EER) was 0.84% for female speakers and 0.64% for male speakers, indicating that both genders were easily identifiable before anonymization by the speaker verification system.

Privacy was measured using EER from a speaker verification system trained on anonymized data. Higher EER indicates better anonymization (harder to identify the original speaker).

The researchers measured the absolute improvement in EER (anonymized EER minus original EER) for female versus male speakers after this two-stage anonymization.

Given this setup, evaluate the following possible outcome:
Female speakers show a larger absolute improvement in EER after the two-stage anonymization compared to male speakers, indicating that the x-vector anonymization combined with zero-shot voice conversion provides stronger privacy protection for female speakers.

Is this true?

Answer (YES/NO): YES